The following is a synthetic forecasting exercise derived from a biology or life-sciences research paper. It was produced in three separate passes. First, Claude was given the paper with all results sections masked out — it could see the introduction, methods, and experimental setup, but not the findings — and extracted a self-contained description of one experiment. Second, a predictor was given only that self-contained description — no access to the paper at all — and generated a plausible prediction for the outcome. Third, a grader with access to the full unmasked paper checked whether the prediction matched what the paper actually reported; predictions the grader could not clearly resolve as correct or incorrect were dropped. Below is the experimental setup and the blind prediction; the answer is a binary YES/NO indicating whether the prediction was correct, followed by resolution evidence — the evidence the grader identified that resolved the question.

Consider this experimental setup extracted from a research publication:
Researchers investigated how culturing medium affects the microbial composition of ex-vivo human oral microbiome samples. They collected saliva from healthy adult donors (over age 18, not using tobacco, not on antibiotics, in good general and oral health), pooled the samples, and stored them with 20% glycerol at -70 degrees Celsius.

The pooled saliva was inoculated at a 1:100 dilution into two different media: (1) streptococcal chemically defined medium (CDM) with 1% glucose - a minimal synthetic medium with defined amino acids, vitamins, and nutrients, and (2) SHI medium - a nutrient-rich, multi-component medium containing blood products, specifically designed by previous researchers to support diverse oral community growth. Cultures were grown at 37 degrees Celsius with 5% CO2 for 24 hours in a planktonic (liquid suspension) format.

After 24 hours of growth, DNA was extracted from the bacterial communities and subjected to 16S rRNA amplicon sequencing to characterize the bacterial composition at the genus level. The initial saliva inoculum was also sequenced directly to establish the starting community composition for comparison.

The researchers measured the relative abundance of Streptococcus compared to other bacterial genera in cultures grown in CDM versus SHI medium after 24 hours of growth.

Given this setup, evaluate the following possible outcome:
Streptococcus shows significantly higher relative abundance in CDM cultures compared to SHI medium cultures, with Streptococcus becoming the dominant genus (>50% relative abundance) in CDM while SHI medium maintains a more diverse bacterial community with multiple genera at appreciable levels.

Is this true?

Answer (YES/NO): YES